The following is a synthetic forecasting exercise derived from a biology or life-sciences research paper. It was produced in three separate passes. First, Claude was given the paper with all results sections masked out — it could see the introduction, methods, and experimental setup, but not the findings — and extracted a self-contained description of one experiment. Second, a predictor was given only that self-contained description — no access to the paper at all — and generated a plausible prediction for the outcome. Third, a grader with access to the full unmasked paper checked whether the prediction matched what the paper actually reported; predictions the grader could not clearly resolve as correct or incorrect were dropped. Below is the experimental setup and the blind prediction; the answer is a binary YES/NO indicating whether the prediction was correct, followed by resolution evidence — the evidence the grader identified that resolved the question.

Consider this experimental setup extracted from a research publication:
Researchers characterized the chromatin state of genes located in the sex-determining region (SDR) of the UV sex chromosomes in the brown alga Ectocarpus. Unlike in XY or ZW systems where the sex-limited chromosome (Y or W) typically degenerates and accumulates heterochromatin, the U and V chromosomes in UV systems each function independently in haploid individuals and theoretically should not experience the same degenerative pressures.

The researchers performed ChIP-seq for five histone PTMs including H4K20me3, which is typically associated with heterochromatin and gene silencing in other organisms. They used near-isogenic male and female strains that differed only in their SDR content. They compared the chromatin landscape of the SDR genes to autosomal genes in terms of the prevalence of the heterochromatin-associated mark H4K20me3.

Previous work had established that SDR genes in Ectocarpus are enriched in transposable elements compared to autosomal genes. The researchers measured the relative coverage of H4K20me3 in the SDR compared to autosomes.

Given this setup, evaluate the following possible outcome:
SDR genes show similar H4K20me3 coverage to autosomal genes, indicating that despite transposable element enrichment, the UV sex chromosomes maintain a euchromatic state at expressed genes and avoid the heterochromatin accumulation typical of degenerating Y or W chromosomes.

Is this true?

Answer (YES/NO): NO